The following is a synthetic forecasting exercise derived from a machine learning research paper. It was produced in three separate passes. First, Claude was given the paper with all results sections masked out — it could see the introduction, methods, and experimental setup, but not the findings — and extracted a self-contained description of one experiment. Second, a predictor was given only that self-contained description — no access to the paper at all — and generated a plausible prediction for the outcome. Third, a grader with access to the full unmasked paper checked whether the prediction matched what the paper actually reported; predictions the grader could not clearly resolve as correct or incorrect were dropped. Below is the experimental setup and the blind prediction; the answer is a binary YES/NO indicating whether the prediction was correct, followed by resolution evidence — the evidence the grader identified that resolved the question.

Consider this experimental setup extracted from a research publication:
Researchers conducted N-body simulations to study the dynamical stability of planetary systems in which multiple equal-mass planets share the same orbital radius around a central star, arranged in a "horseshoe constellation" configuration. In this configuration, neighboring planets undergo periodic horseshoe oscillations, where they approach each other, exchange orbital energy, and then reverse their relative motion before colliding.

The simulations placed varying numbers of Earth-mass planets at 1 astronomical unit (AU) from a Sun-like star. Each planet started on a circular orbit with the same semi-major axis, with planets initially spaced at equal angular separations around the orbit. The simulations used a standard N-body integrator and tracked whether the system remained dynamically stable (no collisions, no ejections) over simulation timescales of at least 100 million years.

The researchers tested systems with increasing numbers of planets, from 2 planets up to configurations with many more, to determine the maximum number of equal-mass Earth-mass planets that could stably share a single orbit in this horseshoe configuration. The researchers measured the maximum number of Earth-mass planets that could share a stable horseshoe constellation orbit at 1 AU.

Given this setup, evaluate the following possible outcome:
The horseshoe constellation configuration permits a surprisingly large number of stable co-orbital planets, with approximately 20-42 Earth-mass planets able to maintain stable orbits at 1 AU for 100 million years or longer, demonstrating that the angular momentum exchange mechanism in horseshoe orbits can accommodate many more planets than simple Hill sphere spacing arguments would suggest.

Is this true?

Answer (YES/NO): YES